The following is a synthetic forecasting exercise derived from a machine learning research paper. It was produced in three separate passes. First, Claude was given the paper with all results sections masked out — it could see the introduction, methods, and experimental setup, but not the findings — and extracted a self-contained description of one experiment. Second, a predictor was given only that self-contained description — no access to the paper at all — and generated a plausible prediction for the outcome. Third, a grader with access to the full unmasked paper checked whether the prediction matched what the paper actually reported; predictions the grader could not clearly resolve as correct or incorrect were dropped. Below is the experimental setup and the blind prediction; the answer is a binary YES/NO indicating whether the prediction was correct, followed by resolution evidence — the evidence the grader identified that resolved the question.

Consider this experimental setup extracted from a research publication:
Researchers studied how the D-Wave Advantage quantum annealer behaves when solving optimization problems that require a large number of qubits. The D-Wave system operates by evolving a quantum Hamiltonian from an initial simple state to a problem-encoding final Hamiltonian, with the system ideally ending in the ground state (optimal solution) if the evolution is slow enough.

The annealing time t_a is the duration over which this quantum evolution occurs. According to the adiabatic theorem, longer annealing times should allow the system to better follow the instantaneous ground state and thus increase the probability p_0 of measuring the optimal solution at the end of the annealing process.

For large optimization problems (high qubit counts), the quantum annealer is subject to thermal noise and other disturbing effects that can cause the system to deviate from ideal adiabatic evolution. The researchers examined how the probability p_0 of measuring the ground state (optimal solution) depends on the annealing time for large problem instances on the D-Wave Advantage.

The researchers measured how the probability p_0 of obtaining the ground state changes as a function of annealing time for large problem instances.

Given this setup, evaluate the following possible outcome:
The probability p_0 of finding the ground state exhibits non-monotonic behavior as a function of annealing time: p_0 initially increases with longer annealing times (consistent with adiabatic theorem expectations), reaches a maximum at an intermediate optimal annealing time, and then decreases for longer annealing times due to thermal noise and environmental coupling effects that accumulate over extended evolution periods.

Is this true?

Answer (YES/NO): NO